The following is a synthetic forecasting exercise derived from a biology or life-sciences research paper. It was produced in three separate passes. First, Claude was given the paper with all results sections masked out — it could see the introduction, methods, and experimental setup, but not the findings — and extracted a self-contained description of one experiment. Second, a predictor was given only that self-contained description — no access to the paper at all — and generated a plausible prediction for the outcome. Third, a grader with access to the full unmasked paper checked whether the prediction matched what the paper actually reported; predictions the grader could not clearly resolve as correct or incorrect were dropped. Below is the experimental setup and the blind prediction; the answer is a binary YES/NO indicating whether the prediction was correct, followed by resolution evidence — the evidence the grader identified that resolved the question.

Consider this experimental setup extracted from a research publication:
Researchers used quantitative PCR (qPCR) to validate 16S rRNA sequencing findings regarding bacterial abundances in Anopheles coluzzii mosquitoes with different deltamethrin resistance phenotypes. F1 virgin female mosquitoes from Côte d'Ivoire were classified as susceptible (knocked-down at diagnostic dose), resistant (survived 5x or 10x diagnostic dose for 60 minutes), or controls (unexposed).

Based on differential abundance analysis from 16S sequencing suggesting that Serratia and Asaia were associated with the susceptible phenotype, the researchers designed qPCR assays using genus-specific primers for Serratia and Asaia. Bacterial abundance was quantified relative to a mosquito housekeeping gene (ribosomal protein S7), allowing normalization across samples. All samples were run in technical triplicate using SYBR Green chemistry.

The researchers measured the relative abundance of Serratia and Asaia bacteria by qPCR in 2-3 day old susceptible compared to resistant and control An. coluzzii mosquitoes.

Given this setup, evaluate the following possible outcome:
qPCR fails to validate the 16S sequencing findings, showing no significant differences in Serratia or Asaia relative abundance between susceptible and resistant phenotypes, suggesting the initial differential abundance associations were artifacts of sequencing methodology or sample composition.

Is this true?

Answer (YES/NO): NO